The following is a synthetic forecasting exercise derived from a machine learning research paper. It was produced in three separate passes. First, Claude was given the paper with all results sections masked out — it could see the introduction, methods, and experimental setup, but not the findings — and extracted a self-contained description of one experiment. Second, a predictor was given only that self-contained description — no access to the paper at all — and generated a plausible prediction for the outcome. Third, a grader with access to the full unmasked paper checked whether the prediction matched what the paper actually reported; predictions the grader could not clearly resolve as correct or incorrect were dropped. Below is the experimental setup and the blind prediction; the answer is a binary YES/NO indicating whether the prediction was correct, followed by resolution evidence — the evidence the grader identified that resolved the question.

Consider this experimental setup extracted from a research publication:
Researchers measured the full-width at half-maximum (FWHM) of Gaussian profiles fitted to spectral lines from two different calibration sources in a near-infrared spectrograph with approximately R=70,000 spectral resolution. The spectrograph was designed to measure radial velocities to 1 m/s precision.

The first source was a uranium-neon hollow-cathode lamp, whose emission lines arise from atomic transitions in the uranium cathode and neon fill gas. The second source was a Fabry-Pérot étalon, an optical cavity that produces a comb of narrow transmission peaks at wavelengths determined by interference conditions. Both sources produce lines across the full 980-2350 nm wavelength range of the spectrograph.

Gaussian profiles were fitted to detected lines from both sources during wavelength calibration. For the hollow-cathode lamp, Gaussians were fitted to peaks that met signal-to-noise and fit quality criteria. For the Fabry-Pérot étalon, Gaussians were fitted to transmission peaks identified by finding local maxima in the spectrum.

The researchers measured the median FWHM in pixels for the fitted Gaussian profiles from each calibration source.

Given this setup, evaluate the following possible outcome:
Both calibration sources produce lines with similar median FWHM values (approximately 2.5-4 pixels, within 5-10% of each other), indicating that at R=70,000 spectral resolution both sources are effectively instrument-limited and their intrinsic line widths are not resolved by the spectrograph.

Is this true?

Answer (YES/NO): NO